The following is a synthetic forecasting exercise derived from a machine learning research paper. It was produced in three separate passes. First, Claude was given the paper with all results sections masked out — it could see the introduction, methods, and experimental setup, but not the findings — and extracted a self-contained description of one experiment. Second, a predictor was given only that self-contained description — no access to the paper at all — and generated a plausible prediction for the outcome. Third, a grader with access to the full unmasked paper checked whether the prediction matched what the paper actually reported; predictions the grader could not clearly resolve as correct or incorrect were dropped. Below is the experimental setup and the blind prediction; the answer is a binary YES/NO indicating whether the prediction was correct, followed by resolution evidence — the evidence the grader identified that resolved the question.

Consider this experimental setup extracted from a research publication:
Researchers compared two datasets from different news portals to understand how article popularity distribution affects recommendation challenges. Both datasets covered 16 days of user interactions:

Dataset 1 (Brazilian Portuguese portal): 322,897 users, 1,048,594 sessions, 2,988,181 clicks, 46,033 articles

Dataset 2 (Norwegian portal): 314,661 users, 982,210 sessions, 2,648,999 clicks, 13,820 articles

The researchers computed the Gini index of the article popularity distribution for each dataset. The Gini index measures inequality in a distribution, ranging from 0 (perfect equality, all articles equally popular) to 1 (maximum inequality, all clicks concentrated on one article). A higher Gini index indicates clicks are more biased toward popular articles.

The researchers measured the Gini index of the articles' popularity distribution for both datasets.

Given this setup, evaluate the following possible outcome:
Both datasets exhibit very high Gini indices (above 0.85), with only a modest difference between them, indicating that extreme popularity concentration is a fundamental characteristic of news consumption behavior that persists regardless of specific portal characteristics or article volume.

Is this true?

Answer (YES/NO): YES